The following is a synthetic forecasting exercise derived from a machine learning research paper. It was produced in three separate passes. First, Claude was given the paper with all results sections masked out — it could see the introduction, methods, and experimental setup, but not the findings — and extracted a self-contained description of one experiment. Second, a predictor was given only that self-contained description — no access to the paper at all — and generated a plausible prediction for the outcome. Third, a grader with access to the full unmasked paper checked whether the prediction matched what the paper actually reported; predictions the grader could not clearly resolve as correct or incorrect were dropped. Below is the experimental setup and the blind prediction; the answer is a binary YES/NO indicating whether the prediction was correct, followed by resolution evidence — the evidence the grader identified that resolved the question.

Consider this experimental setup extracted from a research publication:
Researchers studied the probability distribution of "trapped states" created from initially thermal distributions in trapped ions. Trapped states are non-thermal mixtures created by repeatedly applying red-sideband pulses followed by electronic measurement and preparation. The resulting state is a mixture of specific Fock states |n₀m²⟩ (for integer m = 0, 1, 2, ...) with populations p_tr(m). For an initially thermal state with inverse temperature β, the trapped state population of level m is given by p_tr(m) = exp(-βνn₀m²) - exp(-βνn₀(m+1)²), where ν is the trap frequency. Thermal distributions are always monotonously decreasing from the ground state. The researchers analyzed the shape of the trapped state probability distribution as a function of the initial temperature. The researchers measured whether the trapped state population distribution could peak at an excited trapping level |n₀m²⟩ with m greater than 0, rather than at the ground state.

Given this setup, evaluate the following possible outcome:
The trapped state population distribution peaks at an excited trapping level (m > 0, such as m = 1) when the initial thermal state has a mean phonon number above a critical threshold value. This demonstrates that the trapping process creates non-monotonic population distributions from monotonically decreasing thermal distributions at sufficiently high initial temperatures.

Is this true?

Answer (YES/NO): YES